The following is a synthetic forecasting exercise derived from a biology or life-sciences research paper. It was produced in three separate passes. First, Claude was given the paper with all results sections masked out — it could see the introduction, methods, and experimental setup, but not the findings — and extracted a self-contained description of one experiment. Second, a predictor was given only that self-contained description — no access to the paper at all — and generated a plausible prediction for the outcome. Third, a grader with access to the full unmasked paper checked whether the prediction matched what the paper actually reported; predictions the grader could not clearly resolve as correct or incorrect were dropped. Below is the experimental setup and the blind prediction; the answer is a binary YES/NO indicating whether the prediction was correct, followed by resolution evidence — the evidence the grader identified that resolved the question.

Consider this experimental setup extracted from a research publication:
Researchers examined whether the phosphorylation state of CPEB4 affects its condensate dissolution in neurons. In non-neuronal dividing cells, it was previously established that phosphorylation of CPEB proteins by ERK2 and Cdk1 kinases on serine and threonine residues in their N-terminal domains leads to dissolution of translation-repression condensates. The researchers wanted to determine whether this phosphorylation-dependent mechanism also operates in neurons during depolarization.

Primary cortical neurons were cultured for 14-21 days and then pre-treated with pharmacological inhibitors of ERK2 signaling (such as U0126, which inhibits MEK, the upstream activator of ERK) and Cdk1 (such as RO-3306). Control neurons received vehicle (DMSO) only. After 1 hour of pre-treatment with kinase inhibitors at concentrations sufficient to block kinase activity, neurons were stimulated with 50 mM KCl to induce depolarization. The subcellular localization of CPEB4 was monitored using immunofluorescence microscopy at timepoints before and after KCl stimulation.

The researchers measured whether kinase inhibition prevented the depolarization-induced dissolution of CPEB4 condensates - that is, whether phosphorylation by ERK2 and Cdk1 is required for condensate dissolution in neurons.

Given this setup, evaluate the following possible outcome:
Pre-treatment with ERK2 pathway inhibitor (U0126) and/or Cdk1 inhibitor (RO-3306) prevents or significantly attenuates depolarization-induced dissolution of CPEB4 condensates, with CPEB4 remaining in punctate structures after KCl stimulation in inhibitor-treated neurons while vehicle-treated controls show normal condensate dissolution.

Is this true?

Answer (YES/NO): NO